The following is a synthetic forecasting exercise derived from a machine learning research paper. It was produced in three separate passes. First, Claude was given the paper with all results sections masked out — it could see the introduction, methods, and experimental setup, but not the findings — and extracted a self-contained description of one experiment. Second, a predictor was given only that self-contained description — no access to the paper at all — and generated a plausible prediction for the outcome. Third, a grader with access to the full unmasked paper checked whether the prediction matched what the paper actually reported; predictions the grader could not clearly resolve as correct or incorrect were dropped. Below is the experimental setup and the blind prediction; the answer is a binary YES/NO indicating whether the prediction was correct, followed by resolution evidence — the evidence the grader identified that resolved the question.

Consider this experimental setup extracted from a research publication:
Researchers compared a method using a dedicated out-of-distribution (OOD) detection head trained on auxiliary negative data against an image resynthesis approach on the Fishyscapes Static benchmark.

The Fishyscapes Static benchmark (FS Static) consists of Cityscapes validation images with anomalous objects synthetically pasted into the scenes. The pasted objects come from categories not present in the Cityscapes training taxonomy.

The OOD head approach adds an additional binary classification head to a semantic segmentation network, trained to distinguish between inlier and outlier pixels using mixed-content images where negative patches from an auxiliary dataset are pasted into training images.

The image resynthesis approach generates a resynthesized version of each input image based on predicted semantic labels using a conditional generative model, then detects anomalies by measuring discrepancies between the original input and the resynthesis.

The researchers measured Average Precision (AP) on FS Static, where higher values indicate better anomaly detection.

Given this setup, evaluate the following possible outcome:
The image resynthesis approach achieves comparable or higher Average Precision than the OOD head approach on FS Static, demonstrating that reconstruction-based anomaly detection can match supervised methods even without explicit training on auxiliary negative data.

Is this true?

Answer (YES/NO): NO